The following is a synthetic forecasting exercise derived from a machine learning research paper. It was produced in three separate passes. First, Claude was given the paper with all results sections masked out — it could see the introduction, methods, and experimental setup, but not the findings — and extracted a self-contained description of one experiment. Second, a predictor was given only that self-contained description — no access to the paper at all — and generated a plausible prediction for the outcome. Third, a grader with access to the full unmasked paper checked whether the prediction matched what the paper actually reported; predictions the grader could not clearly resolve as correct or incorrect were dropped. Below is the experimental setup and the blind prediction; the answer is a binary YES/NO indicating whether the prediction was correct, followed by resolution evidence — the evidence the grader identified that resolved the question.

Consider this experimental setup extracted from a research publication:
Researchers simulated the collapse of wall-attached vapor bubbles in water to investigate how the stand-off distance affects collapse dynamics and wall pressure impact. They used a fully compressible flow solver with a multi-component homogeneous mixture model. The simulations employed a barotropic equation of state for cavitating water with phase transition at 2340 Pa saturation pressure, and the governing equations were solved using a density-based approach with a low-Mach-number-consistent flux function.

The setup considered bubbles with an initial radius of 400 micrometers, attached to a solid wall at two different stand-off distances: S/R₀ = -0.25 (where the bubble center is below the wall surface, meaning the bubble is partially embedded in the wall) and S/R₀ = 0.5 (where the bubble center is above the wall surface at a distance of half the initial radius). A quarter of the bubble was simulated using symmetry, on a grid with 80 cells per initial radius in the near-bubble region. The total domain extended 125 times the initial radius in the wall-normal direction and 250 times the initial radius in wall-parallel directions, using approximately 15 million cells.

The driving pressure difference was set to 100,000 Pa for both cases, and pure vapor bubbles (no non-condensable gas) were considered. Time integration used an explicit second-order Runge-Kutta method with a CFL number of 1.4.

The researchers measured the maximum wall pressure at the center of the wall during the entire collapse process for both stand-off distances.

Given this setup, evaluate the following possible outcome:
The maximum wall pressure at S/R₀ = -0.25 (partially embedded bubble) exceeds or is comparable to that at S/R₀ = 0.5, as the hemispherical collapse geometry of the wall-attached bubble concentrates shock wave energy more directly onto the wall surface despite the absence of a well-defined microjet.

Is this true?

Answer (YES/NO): YES